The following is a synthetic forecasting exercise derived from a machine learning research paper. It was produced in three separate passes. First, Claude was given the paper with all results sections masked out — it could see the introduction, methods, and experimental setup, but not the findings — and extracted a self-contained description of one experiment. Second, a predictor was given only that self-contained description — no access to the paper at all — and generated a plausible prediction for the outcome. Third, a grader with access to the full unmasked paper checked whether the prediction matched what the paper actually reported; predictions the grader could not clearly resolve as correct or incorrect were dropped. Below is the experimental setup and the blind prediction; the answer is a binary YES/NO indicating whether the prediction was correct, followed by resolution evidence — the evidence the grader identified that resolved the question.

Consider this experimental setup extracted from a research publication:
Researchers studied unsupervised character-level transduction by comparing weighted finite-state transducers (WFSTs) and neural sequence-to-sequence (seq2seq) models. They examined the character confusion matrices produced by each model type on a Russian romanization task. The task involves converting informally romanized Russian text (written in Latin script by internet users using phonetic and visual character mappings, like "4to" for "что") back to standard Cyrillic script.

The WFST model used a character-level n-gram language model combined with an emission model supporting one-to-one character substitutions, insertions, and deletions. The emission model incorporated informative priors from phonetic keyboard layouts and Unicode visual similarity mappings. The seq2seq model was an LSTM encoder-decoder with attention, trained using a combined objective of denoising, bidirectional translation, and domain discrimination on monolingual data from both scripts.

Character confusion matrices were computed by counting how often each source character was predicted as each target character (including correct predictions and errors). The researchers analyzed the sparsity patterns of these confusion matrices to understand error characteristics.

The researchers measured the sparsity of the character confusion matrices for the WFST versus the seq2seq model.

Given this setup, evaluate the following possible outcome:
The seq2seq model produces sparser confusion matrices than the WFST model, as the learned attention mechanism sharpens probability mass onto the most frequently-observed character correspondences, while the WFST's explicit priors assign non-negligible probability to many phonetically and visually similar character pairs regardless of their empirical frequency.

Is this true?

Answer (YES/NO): NO